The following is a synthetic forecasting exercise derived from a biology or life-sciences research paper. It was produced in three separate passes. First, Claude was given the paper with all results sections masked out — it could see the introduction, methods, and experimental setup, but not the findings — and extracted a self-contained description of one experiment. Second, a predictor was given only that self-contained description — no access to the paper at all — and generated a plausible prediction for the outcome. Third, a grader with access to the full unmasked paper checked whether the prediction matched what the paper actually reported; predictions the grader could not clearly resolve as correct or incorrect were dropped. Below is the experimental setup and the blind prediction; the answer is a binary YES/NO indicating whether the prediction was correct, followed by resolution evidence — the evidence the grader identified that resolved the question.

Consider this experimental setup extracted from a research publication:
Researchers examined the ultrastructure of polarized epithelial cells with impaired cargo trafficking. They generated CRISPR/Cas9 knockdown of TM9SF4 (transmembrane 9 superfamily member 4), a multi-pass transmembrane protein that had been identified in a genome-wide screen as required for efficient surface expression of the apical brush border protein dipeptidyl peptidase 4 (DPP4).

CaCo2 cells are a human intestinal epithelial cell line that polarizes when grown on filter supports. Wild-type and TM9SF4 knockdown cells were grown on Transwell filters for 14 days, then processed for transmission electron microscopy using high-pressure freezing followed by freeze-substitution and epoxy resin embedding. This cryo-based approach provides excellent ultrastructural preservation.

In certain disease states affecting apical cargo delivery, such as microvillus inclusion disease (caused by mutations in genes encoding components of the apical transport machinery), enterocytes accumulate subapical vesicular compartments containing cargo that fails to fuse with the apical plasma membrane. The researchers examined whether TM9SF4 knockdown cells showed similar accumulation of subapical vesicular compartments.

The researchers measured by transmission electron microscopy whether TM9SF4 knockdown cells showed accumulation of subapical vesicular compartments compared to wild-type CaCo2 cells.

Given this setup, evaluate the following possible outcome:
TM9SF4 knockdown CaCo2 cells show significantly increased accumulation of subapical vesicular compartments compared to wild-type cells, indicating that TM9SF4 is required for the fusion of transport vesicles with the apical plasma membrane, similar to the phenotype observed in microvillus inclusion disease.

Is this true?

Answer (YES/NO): NO